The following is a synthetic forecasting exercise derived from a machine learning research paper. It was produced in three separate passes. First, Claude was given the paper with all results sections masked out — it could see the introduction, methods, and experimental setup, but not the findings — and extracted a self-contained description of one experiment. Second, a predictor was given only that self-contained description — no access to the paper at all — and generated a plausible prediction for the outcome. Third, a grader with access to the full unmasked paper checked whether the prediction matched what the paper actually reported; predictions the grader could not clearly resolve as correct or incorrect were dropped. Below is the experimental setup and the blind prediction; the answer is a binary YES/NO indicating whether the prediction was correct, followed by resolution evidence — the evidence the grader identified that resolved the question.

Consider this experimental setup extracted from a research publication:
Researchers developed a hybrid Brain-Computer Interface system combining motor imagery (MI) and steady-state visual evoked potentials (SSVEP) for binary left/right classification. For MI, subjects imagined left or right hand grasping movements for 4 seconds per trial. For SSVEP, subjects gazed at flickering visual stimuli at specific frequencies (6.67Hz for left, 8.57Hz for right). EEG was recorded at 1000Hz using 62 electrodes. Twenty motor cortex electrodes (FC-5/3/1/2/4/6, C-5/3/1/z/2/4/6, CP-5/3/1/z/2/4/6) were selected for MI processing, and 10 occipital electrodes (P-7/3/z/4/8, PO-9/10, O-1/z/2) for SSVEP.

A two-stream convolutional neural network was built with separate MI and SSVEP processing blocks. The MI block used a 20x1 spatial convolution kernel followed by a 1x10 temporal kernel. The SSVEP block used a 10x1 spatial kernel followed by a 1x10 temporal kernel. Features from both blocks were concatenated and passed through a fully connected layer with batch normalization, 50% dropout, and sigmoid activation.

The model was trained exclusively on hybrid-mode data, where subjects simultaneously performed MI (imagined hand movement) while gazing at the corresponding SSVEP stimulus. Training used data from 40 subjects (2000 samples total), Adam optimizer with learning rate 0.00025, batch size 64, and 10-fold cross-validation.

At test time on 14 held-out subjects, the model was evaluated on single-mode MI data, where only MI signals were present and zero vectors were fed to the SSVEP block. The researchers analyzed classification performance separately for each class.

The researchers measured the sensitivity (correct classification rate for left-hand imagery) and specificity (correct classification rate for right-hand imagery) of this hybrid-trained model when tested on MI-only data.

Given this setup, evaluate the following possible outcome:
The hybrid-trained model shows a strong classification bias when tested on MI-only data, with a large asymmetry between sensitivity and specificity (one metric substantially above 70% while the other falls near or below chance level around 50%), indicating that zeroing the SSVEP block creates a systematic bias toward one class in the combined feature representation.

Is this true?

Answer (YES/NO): NO